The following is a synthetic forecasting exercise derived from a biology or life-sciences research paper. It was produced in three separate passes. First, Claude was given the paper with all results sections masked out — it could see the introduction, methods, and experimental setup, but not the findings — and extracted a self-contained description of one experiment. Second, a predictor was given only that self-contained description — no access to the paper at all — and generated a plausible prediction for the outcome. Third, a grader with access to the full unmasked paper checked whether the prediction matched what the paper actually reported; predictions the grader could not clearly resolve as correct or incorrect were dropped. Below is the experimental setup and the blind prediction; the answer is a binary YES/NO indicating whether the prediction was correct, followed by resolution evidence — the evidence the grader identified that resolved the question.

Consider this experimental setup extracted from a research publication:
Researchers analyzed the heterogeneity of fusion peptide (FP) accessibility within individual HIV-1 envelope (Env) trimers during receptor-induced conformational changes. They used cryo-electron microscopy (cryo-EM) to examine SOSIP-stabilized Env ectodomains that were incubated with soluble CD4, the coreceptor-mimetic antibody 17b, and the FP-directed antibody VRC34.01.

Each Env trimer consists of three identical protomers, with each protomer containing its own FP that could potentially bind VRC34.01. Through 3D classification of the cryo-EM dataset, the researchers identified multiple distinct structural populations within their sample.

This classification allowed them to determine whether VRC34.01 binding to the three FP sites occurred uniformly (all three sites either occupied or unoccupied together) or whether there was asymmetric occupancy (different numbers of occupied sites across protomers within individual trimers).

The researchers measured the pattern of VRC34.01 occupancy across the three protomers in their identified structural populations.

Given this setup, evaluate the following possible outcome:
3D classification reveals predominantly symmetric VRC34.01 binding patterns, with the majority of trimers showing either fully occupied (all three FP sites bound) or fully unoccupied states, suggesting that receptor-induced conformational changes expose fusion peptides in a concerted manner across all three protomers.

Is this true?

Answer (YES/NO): NO